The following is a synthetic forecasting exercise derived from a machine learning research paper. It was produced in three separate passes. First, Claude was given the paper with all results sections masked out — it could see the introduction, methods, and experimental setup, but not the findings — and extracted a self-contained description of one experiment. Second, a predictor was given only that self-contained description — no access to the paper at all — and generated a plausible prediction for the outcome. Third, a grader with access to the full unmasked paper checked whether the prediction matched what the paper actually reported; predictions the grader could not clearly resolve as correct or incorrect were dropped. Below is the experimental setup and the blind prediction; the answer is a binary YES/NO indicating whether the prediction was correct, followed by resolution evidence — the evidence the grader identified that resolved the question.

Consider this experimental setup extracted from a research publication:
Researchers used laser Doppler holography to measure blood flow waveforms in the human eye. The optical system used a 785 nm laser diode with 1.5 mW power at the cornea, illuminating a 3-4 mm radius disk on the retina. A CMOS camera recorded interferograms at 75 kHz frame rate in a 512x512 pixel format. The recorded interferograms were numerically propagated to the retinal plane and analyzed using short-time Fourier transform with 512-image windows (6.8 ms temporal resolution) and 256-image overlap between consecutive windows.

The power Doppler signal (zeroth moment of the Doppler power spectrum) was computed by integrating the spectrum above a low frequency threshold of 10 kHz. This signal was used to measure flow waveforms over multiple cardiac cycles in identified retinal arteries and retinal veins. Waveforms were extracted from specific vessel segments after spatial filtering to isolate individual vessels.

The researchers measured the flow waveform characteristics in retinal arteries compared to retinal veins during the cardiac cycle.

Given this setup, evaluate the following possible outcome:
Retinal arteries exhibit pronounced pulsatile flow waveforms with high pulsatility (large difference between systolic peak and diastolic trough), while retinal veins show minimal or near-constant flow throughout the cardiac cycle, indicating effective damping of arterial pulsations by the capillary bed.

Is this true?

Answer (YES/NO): NO